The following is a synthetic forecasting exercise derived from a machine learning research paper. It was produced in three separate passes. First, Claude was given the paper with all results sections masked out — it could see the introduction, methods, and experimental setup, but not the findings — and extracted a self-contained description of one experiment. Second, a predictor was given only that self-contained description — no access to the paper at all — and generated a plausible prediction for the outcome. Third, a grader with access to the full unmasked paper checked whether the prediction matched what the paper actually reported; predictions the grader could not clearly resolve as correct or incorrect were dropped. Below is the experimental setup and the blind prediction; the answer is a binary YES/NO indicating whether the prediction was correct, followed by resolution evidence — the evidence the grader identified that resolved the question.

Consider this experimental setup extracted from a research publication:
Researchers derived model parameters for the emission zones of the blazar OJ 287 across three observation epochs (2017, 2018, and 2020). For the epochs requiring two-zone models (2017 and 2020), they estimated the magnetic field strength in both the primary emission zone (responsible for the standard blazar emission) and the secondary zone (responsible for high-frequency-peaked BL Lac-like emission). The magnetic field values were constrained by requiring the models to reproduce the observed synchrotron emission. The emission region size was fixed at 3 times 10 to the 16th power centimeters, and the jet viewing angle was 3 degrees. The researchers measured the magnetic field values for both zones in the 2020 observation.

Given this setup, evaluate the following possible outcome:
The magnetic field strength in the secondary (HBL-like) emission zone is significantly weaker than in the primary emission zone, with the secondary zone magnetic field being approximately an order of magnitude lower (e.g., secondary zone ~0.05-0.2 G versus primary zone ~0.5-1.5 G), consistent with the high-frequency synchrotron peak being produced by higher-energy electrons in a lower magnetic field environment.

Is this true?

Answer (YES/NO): NO